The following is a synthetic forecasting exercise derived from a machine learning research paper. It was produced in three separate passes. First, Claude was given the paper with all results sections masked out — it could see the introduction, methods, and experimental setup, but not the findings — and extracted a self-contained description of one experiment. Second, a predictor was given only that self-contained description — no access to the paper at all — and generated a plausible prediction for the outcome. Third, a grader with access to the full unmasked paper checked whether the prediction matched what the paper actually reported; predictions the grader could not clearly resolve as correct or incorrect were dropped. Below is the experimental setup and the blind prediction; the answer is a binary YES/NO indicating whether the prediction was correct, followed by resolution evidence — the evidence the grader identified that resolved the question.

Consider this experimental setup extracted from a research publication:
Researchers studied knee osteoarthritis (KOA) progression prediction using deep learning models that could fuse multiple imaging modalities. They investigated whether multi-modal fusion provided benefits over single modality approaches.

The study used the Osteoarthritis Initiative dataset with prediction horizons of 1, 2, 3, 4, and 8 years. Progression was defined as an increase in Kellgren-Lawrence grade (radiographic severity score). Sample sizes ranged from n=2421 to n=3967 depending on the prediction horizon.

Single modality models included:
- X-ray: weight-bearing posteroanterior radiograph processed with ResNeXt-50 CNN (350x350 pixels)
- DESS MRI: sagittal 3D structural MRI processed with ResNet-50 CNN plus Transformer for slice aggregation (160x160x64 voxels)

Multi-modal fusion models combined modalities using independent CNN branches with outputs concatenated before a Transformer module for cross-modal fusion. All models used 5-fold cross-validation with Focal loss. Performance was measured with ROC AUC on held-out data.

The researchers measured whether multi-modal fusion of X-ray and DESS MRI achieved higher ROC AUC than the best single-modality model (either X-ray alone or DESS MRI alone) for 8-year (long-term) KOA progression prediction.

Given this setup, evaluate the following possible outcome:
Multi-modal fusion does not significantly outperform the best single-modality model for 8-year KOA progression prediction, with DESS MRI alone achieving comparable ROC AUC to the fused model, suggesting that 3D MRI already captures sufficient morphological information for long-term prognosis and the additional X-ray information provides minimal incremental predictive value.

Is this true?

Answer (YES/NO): YES